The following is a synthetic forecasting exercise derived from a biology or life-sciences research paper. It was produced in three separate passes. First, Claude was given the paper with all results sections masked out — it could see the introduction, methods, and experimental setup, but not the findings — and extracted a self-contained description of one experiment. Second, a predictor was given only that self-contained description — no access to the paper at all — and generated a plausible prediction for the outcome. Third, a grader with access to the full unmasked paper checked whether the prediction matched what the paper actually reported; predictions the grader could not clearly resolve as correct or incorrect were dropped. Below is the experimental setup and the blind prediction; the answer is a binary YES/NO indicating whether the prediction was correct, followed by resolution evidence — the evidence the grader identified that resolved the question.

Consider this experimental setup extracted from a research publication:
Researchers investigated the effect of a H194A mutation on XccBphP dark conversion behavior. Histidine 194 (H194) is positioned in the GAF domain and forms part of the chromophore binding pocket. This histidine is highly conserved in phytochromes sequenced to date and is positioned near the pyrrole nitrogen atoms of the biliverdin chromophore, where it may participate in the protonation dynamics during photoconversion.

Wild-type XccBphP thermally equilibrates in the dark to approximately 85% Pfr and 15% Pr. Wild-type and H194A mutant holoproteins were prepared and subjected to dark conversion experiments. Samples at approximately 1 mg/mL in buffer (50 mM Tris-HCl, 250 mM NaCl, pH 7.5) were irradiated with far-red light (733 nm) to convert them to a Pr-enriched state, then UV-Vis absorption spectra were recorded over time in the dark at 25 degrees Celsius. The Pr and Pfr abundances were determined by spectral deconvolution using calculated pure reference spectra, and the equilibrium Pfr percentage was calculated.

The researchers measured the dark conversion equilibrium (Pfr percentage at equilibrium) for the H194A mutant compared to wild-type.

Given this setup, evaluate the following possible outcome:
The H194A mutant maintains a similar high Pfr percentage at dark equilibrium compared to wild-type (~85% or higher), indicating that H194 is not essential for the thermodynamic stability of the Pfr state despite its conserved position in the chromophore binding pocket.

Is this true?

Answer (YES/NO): NO